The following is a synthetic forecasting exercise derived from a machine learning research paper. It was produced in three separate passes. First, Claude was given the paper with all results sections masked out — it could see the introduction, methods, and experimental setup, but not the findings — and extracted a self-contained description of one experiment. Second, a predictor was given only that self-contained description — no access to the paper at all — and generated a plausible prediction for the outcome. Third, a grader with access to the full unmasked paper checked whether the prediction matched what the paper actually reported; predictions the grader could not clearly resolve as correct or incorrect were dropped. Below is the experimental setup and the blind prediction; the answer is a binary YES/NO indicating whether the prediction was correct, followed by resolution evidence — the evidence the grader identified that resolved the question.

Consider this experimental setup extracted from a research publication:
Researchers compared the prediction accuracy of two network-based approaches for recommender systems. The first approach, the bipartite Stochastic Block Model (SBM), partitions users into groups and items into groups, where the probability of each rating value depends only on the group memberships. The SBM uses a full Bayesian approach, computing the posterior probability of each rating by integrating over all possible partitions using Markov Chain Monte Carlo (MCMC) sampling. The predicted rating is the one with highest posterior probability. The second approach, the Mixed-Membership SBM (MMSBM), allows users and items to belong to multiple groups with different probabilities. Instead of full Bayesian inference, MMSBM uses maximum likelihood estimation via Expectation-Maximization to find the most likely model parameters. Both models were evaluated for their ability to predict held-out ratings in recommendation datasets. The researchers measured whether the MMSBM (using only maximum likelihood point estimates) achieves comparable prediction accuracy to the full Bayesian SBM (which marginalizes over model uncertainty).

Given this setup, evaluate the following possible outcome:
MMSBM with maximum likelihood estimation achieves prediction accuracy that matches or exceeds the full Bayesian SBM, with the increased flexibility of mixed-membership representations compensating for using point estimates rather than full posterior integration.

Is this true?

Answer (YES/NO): YES